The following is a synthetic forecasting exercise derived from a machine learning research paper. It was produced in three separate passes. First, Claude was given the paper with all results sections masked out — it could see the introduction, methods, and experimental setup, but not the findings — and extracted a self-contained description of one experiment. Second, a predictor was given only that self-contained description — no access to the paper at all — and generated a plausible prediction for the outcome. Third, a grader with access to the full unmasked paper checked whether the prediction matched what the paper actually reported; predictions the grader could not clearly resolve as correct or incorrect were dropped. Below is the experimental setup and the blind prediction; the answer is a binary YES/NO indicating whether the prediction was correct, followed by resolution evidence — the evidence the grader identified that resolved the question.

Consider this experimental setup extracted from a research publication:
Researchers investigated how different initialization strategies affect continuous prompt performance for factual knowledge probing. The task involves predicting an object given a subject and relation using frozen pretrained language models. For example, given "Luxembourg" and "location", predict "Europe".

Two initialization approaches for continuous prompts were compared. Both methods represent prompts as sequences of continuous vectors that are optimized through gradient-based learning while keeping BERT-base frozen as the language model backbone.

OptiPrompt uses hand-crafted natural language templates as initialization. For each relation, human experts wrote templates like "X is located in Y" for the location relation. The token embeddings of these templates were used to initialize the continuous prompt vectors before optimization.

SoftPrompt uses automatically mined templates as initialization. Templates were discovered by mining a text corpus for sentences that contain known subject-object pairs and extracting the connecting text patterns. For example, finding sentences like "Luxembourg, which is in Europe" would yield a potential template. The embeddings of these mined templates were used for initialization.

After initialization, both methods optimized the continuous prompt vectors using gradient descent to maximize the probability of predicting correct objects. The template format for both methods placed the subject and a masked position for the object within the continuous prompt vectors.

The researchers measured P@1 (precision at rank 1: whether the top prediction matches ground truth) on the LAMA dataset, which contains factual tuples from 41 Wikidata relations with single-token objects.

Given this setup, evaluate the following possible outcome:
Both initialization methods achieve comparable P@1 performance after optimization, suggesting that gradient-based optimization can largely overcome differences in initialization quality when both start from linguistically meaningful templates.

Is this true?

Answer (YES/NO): YES